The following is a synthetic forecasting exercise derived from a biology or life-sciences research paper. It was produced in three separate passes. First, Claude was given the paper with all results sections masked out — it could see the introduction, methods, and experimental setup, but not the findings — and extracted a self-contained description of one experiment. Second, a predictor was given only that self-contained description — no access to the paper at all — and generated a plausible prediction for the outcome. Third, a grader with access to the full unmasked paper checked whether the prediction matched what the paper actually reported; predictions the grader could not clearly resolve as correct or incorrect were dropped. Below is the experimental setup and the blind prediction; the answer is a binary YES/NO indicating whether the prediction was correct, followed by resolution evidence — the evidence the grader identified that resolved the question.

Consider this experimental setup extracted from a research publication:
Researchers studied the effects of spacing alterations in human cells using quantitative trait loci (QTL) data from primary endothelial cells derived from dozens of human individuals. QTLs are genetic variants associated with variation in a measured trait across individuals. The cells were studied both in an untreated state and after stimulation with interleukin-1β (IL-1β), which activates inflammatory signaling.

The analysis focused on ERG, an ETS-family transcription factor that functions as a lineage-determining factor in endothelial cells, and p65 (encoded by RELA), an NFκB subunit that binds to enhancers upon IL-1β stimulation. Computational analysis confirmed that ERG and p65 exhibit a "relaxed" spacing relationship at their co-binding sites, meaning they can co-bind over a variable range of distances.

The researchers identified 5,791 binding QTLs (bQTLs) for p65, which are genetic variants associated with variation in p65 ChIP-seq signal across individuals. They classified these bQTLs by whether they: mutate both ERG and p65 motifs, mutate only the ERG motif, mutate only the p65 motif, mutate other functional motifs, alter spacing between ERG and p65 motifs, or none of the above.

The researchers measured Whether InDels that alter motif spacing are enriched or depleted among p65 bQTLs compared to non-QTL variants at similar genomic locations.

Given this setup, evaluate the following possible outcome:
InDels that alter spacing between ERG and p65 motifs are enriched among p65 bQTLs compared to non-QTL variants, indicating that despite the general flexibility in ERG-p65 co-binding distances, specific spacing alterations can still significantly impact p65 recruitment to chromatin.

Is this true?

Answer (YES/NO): NO